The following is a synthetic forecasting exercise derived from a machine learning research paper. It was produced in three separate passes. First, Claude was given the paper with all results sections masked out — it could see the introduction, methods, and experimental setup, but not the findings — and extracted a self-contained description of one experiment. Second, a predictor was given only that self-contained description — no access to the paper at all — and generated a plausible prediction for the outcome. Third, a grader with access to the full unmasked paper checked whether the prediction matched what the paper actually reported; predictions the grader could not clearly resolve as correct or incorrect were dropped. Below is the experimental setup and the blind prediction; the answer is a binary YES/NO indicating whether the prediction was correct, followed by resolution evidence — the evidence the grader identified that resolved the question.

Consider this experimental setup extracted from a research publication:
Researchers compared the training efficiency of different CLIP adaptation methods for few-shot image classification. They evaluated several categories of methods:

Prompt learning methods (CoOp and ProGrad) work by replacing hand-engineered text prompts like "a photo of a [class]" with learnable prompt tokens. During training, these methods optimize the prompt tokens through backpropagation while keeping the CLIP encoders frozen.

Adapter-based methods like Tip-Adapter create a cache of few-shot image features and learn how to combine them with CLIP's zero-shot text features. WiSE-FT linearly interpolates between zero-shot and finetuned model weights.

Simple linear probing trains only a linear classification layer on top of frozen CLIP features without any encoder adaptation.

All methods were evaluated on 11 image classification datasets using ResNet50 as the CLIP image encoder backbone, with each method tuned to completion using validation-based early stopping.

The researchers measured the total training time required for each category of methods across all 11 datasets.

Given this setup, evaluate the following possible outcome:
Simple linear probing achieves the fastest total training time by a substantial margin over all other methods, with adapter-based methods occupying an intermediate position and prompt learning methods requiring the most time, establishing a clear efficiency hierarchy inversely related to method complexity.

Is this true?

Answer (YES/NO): NO